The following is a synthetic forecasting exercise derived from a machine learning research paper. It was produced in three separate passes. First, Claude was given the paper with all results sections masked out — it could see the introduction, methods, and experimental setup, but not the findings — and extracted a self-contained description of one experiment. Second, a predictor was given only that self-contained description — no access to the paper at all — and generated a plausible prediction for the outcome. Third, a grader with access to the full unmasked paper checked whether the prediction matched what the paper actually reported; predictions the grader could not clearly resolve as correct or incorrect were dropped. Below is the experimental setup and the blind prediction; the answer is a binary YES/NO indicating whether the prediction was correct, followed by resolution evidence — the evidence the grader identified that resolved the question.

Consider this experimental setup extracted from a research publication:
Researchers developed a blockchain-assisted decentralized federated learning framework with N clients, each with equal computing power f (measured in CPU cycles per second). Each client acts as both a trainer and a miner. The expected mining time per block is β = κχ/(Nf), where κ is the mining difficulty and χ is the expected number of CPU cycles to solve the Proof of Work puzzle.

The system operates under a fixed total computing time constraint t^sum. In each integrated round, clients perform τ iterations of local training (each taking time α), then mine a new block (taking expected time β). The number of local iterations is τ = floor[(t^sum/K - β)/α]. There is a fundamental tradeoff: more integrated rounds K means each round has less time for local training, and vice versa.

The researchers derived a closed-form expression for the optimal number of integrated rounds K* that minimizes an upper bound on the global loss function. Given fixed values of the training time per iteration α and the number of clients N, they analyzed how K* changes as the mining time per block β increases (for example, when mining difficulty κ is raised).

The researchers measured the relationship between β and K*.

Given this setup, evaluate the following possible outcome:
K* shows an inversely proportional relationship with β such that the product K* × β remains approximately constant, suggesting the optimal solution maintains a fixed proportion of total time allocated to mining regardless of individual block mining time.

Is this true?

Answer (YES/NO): NO